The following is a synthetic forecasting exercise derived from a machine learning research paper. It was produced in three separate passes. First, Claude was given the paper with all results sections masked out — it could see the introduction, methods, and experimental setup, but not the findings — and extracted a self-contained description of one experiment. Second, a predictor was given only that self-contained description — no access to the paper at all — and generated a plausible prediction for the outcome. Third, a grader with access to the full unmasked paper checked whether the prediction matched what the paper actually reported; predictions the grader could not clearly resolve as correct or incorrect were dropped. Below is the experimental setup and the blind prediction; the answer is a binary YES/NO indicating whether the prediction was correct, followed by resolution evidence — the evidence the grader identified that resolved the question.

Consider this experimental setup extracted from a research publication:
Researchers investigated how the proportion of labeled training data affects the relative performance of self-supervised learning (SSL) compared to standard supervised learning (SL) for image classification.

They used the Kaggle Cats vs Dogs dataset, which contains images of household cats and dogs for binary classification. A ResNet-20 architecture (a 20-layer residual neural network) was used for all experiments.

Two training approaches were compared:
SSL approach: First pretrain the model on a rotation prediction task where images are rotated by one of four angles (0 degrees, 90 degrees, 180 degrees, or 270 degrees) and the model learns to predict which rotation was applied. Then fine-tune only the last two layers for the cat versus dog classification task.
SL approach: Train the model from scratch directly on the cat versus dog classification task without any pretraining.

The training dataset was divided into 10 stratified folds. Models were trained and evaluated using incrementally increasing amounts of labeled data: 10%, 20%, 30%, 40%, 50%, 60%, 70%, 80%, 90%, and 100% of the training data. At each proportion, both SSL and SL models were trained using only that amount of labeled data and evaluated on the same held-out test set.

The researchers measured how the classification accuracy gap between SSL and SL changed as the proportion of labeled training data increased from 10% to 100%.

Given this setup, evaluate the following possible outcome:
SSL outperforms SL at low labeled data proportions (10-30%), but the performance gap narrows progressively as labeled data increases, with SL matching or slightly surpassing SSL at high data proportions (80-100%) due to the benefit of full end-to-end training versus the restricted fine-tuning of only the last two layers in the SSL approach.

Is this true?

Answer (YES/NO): NO